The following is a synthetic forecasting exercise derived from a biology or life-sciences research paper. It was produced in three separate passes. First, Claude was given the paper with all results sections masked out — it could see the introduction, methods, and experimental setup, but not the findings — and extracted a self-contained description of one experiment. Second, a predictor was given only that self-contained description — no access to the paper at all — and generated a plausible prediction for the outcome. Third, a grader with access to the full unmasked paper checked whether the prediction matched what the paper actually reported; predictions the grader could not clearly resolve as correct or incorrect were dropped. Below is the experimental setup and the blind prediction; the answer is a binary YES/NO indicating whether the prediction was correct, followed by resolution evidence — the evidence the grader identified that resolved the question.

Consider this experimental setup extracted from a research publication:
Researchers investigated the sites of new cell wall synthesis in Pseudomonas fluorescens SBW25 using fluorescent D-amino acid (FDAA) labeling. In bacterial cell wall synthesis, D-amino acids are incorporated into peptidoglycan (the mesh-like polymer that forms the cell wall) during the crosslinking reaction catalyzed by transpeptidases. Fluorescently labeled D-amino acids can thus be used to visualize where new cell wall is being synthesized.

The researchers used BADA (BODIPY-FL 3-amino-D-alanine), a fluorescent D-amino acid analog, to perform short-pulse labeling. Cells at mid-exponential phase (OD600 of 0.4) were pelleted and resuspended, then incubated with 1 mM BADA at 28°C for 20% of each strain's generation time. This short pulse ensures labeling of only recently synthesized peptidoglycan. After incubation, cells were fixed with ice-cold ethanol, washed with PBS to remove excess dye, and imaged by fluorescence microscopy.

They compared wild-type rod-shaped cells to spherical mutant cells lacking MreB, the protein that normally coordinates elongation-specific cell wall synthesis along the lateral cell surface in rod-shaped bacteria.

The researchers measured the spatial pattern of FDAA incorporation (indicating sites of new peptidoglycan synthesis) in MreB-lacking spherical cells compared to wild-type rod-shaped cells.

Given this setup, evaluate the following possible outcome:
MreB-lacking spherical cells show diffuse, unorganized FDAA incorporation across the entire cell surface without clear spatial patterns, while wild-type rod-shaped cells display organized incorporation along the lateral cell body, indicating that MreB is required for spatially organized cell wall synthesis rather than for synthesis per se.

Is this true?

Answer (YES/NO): NO